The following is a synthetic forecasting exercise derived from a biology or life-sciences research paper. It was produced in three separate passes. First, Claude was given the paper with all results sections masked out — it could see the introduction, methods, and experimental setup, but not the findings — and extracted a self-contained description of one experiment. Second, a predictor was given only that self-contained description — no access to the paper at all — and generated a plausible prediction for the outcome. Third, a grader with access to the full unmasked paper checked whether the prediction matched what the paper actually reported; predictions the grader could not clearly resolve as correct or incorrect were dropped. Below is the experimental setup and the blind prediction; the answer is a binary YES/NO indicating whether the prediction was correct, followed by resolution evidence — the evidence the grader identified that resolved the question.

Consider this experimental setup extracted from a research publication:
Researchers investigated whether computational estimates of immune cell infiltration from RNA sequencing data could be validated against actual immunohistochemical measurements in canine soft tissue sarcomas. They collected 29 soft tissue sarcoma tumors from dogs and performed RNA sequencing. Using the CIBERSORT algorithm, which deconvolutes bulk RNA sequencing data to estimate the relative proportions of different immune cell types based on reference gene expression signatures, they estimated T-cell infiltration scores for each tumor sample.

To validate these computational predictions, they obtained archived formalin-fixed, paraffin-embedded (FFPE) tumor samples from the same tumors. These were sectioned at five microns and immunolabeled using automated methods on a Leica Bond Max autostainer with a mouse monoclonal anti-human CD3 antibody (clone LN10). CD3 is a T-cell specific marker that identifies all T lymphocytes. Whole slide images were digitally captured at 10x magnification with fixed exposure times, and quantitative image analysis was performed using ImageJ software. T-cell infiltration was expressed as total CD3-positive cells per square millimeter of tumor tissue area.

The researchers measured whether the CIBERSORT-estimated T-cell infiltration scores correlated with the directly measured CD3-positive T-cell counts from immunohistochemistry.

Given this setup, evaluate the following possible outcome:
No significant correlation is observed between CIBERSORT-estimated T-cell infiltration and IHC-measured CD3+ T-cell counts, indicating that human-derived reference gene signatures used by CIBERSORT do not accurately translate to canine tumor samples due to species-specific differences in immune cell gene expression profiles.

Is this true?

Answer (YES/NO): NO